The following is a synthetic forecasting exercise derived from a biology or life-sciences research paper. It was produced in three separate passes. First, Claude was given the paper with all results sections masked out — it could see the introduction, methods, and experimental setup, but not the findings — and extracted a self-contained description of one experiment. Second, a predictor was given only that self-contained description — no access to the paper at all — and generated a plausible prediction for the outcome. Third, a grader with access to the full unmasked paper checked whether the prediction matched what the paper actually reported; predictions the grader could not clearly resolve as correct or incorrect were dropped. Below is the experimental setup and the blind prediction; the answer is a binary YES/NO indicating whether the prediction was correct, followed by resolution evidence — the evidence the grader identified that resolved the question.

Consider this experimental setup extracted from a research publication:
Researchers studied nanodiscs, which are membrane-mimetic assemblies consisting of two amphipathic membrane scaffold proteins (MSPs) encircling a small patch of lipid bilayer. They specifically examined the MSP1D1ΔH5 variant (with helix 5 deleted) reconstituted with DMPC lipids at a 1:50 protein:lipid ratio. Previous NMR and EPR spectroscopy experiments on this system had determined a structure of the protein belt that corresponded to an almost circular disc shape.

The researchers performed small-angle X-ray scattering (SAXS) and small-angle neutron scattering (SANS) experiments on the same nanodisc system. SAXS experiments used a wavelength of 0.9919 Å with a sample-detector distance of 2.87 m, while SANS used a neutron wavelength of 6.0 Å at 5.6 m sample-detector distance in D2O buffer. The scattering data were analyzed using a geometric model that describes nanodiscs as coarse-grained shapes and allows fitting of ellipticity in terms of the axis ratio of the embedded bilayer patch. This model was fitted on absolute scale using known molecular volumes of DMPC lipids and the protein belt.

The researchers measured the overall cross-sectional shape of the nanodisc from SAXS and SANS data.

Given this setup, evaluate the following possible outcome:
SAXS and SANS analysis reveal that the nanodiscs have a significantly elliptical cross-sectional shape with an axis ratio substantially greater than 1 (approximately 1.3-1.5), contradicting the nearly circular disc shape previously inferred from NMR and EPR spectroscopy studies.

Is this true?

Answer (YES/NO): NO